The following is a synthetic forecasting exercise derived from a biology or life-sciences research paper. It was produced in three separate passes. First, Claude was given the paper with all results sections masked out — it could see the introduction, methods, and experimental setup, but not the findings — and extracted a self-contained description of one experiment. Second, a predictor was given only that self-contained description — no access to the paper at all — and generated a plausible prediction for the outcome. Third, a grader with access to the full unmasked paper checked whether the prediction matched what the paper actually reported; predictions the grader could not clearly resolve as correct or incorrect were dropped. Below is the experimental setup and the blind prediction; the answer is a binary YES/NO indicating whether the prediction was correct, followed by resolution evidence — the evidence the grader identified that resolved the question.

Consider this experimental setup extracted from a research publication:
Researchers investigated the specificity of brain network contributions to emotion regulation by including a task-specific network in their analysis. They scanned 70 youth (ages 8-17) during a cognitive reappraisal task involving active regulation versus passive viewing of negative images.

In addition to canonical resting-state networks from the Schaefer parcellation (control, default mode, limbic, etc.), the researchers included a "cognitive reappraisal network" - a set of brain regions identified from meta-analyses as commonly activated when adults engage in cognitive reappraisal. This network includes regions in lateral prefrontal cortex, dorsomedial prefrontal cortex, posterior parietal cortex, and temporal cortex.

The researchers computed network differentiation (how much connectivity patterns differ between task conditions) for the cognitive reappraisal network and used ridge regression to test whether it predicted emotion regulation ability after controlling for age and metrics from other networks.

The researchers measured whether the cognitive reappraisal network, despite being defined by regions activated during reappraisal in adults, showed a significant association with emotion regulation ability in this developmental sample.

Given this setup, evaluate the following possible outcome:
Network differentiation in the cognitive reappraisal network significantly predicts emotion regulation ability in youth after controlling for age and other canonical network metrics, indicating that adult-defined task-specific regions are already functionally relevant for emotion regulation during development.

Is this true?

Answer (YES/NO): NO